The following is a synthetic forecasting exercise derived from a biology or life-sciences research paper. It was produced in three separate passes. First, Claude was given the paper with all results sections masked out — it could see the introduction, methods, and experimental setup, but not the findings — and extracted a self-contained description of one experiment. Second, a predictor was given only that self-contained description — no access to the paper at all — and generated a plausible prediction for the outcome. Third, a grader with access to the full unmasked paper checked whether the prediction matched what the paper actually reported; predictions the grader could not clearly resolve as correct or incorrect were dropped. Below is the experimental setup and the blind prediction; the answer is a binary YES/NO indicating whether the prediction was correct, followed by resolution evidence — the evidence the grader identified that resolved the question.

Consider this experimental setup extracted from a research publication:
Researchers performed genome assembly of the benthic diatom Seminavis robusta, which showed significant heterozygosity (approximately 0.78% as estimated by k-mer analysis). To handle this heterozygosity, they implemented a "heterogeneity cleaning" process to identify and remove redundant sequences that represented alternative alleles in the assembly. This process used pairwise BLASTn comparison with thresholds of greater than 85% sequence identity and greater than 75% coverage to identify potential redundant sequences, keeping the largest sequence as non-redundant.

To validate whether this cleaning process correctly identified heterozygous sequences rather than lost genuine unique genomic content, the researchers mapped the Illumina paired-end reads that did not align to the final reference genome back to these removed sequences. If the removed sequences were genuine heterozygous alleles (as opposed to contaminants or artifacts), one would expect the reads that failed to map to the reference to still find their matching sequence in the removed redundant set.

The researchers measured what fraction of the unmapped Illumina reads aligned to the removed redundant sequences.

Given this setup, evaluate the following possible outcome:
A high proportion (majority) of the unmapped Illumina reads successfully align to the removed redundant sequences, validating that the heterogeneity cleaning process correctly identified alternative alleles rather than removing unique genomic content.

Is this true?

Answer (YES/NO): NO